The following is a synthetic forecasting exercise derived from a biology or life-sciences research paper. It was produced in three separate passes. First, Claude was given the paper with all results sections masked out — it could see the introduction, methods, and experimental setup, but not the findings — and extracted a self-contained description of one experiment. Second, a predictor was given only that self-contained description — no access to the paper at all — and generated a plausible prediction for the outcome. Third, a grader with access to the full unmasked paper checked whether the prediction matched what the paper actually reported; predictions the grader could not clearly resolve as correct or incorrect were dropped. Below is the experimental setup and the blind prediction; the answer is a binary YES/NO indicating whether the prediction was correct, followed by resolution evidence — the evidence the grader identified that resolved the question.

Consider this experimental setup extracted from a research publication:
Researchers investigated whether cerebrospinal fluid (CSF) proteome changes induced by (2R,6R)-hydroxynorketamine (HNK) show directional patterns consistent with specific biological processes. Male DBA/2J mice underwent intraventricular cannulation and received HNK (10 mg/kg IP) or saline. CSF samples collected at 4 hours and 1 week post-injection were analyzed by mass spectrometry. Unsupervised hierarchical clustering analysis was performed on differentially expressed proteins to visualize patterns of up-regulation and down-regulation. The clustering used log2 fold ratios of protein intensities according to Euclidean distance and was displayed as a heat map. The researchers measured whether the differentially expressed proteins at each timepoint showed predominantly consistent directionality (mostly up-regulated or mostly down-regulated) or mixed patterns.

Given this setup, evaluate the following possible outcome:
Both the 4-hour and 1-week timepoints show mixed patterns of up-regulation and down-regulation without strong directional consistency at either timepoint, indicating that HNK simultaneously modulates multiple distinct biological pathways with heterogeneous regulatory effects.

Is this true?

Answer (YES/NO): YES